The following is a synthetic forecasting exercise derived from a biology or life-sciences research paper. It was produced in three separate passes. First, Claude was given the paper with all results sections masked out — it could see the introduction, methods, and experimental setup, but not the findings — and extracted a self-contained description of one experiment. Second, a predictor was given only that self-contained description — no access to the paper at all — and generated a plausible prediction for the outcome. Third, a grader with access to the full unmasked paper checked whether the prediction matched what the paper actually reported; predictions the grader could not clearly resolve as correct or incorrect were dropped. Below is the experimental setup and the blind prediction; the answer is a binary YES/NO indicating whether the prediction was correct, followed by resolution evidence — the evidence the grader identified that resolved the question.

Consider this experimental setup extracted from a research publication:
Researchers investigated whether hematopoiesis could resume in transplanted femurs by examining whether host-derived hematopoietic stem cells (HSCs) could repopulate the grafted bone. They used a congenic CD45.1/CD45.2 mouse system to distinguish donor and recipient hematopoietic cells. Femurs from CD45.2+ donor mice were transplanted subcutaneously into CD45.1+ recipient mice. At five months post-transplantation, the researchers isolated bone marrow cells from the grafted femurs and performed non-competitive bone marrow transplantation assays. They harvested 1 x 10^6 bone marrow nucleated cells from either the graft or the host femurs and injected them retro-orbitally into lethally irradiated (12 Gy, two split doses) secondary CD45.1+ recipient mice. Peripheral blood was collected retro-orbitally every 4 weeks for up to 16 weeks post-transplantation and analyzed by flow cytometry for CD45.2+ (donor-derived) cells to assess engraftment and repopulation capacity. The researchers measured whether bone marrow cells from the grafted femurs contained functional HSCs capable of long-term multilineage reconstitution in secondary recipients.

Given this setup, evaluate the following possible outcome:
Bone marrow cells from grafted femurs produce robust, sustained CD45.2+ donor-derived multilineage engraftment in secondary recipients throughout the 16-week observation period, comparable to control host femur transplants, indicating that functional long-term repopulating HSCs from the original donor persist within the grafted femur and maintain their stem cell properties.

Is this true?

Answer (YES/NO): NO